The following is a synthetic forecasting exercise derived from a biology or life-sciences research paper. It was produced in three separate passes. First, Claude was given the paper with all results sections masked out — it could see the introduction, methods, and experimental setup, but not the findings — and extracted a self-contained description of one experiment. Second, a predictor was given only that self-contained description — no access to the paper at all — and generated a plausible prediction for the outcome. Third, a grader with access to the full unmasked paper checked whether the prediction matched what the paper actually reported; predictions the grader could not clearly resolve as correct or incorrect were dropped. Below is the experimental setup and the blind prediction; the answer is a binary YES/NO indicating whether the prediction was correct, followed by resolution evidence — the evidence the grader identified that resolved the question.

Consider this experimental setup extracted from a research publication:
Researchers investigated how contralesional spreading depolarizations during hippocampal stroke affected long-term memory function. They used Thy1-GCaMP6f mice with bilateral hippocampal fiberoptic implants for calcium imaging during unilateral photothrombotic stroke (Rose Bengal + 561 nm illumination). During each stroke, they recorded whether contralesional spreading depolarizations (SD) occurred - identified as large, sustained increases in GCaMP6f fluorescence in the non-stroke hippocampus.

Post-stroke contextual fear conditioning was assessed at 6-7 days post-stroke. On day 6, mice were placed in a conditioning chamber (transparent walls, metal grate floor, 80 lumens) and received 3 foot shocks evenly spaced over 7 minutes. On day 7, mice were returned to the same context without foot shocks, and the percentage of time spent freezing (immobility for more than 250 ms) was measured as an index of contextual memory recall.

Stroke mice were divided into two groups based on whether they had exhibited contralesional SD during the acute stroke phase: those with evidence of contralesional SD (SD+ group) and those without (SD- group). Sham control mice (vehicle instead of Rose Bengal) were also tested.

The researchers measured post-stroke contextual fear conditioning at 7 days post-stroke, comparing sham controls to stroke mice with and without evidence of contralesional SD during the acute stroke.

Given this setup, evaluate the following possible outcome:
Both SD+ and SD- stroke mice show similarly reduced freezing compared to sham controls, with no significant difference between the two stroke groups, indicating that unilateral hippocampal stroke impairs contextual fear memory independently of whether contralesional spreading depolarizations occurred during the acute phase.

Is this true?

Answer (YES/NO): NO